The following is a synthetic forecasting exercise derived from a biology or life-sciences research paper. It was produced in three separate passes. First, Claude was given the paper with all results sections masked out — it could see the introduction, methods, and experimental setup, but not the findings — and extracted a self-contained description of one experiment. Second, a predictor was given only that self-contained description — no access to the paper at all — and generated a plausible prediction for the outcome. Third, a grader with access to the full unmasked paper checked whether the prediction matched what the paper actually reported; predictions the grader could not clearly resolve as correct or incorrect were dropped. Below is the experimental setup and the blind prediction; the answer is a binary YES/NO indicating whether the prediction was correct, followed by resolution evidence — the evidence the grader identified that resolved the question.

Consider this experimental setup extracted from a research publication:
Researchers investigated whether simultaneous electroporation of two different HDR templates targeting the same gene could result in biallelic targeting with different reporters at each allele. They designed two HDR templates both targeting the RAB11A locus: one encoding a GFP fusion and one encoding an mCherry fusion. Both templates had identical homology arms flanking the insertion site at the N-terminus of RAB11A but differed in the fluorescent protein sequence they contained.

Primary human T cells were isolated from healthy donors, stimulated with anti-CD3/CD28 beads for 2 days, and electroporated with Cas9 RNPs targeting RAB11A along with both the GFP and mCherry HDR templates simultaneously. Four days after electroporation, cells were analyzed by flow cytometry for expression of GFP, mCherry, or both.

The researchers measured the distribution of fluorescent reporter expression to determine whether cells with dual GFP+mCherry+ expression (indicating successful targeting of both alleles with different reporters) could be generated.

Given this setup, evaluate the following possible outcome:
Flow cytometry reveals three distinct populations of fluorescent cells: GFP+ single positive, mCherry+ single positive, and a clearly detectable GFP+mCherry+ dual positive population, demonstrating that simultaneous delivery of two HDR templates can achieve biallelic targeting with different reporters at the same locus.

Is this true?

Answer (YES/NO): YES